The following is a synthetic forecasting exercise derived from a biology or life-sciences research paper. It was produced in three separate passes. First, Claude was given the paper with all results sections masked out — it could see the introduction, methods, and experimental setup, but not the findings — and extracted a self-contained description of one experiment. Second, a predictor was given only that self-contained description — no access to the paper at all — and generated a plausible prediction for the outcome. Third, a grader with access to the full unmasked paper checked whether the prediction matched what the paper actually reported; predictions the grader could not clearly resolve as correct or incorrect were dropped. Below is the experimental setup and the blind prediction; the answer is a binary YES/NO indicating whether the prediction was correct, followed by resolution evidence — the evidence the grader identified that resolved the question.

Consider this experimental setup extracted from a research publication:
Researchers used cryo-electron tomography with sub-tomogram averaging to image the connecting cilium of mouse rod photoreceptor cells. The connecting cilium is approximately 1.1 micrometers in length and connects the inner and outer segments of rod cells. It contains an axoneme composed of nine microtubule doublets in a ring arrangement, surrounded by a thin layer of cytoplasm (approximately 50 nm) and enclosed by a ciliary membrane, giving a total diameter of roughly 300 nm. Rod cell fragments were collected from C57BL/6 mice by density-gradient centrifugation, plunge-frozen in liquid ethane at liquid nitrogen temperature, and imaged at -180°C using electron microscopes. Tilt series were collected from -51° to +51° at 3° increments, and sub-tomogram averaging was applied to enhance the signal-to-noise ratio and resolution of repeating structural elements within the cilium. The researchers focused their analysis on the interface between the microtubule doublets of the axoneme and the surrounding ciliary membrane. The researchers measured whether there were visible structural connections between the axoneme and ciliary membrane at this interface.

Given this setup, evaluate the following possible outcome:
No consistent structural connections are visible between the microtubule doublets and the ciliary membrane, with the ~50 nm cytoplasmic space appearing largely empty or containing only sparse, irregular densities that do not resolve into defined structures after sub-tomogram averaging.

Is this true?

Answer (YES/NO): NO